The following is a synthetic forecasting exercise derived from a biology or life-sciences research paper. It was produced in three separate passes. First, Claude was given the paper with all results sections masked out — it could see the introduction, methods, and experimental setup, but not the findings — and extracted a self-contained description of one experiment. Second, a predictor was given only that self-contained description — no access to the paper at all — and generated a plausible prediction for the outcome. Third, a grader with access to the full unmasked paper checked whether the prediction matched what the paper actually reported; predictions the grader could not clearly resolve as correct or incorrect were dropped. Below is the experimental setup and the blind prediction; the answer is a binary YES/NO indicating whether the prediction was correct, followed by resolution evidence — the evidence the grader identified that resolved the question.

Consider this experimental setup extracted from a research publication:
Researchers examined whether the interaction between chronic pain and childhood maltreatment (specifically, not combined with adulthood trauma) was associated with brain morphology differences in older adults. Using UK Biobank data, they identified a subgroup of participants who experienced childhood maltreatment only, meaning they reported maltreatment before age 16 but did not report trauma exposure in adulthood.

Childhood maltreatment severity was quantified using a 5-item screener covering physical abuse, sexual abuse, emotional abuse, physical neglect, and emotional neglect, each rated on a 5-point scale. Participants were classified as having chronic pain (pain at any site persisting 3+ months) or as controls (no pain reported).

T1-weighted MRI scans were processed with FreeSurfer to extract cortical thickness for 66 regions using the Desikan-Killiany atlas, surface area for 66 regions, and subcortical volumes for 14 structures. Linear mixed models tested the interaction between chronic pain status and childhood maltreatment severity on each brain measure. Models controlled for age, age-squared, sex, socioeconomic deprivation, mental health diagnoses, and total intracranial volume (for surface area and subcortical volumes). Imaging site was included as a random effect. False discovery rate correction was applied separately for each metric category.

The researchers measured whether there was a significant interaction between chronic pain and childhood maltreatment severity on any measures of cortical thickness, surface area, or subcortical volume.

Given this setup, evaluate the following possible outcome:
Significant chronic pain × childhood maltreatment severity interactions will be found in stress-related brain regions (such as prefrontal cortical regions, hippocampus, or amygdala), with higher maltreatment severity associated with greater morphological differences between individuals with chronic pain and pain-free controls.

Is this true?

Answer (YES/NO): NO